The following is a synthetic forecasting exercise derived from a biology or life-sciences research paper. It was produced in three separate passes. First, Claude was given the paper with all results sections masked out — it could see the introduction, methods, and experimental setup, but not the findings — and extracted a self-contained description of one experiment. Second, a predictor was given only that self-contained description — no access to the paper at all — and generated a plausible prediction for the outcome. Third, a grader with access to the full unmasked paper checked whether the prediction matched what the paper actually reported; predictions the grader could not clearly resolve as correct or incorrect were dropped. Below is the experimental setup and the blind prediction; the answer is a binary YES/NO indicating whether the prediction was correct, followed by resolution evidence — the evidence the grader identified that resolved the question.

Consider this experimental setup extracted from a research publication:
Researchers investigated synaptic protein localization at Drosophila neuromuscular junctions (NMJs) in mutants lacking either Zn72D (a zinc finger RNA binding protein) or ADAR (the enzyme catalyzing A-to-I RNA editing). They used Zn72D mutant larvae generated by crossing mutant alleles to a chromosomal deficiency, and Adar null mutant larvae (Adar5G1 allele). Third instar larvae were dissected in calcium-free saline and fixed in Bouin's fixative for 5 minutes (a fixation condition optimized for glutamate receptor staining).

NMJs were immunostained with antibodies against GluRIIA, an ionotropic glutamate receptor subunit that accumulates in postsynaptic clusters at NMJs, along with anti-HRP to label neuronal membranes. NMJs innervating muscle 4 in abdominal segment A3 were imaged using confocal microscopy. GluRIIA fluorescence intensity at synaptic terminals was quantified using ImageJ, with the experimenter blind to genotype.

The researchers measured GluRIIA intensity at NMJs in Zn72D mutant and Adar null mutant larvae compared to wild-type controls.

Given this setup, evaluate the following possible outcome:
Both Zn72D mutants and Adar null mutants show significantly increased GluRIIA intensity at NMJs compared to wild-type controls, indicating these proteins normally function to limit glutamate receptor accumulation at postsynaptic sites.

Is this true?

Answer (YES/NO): NO